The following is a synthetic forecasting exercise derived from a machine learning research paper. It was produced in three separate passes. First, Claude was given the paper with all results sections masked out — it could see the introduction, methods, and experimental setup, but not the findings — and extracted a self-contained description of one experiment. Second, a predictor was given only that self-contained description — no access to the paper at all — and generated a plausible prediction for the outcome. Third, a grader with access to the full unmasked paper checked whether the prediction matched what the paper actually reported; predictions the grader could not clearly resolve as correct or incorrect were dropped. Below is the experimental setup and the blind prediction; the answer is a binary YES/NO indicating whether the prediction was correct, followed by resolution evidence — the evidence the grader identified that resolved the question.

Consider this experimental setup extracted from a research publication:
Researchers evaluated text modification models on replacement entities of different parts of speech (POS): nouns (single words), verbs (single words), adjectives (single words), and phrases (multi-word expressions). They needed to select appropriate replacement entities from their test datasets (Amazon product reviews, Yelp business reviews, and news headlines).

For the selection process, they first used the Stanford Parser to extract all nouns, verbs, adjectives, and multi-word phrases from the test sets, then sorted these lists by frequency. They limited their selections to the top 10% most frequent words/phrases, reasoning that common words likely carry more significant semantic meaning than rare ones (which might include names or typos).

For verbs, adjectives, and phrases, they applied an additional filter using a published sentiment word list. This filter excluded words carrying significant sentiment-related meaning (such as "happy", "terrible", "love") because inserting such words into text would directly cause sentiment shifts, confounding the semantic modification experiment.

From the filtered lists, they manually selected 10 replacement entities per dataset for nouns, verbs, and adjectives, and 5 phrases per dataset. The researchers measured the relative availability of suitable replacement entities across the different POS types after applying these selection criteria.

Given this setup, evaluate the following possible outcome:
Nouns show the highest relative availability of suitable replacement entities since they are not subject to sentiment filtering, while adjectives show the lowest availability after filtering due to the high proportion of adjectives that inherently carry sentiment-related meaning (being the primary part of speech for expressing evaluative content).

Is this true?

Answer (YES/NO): NO